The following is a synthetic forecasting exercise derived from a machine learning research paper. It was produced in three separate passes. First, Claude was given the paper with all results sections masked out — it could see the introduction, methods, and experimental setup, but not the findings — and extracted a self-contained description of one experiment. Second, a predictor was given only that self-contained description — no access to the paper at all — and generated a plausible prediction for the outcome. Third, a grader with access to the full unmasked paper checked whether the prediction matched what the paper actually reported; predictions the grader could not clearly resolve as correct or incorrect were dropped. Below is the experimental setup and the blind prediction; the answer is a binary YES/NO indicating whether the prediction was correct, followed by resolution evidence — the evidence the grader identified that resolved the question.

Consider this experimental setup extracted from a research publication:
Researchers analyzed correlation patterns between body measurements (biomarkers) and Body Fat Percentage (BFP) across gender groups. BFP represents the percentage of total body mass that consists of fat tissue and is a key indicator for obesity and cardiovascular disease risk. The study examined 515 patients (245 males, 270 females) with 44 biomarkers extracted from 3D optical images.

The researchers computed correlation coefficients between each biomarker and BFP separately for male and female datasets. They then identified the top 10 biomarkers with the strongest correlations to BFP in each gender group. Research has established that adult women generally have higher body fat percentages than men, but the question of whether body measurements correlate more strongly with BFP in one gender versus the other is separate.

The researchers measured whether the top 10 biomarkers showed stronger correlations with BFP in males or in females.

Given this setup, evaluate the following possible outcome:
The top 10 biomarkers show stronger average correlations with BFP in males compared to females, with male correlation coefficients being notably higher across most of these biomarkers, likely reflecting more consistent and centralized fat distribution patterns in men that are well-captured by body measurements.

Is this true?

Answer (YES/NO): NO